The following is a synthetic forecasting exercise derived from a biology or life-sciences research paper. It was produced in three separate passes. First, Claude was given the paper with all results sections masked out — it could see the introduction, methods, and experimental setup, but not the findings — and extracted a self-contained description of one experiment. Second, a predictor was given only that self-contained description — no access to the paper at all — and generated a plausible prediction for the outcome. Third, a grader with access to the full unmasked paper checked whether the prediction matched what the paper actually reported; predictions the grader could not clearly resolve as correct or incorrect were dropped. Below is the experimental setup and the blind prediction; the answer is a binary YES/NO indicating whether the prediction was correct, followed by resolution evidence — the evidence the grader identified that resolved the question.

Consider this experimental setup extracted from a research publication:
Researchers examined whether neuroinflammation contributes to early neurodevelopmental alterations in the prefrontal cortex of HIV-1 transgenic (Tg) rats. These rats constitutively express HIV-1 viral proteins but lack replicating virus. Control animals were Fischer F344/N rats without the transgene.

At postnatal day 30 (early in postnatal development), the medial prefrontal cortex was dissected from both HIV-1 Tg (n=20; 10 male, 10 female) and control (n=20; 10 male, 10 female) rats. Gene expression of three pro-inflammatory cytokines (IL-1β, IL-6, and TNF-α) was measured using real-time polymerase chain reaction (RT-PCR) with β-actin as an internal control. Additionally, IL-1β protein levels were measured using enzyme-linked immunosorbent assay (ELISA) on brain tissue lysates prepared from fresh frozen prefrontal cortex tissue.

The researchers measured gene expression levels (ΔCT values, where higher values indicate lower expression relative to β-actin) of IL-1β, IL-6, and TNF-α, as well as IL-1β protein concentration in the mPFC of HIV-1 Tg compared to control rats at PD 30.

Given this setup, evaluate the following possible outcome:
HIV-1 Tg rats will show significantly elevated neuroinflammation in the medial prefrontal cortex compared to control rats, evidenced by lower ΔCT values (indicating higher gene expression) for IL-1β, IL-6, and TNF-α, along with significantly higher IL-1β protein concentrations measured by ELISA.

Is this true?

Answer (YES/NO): NO